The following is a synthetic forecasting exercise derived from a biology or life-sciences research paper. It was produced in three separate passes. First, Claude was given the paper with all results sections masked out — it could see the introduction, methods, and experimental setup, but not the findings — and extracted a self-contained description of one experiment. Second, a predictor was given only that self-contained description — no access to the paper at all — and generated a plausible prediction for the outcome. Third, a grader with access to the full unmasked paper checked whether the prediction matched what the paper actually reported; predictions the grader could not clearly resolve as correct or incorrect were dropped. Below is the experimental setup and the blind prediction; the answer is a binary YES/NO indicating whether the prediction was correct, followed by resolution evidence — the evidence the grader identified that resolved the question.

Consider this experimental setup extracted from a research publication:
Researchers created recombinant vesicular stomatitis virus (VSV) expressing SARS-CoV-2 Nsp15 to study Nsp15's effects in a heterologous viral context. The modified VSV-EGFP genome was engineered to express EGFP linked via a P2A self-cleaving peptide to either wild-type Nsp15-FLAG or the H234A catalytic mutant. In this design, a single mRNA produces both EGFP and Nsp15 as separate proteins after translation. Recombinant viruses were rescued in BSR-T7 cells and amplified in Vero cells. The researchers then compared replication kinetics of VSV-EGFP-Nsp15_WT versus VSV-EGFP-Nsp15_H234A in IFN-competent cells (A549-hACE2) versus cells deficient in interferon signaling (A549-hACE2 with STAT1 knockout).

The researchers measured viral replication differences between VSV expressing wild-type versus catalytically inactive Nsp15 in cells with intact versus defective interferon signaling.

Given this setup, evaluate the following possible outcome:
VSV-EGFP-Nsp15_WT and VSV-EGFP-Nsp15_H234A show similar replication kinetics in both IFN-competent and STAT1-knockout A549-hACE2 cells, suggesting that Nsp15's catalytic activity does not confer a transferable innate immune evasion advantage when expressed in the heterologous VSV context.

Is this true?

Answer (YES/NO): NO